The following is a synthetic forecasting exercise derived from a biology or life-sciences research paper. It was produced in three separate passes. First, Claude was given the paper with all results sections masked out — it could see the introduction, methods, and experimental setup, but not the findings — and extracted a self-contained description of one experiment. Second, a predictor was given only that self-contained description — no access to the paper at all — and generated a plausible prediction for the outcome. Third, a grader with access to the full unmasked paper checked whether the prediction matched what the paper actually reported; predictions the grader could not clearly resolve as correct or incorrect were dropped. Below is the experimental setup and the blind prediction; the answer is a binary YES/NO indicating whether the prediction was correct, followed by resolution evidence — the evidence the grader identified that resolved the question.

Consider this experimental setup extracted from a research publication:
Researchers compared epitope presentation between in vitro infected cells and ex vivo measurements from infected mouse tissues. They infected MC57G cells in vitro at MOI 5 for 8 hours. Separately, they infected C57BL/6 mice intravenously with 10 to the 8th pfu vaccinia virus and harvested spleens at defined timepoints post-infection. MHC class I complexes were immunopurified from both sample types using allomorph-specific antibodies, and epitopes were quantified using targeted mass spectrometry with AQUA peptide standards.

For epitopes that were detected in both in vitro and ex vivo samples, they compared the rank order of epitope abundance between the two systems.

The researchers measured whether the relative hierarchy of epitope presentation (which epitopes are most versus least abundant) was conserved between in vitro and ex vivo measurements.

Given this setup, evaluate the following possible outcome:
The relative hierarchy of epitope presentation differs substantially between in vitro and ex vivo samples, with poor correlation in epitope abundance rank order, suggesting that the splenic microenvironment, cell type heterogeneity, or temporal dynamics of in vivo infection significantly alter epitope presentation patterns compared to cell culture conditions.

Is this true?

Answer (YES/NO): NO